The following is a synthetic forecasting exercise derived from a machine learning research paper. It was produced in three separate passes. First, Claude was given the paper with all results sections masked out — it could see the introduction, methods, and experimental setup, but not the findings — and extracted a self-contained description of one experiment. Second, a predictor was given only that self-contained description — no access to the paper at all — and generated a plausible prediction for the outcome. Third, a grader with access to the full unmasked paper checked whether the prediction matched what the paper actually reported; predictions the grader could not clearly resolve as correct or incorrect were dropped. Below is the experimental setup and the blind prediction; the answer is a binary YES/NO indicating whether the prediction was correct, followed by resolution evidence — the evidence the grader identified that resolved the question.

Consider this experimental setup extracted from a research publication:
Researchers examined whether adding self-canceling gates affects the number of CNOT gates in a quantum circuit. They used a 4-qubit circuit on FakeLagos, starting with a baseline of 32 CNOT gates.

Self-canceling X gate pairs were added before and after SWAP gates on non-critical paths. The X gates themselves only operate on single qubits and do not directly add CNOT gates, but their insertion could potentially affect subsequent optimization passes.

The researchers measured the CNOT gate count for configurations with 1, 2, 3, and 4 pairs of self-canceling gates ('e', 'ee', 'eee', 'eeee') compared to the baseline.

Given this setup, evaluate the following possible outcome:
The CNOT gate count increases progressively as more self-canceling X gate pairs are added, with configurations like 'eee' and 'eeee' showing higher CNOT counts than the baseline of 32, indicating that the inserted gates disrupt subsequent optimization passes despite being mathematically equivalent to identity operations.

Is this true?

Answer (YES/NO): NO